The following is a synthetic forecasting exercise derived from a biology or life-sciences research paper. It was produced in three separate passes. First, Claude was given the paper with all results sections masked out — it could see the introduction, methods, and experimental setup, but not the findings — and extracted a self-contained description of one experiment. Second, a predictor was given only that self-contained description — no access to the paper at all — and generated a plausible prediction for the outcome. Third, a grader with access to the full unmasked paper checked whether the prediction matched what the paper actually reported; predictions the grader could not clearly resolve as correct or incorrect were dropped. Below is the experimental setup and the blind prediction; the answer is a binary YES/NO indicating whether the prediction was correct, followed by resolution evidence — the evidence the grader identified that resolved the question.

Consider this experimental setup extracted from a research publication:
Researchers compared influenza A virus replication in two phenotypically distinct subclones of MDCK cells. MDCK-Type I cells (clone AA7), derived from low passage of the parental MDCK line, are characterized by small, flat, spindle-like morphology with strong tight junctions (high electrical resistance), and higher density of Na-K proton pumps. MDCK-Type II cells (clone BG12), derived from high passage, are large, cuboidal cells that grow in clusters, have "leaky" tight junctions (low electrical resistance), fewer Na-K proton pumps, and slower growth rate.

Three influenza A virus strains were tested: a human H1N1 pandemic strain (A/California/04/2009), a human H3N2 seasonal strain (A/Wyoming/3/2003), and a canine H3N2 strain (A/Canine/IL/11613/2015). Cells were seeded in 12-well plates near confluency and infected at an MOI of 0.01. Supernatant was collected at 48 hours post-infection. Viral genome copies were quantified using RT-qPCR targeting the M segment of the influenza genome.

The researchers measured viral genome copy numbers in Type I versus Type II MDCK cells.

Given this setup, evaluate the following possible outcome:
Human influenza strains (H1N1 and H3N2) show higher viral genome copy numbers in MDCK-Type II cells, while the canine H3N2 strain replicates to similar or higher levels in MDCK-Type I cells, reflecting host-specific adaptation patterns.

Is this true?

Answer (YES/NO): NO